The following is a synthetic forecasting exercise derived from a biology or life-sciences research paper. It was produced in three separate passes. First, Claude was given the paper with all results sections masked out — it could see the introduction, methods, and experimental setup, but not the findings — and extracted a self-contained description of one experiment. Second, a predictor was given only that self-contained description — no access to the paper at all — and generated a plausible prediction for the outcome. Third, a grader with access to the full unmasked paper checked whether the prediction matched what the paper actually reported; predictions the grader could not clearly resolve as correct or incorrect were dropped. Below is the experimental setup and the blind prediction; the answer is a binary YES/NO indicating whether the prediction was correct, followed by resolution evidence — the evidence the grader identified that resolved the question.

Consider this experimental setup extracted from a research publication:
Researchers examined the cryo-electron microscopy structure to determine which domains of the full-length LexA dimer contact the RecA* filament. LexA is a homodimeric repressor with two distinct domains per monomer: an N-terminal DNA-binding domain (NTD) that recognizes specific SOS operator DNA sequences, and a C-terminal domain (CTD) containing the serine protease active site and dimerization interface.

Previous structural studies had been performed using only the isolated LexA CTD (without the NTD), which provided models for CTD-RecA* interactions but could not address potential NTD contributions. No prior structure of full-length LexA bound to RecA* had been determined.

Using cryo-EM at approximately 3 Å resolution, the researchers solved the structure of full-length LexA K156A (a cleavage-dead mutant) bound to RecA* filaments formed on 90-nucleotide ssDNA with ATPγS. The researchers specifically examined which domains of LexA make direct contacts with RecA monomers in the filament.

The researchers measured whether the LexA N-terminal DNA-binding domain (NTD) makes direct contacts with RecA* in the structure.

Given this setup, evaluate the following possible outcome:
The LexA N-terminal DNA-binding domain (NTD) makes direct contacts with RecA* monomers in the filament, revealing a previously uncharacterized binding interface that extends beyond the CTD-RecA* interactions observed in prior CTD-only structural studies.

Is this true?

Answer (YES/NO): YES